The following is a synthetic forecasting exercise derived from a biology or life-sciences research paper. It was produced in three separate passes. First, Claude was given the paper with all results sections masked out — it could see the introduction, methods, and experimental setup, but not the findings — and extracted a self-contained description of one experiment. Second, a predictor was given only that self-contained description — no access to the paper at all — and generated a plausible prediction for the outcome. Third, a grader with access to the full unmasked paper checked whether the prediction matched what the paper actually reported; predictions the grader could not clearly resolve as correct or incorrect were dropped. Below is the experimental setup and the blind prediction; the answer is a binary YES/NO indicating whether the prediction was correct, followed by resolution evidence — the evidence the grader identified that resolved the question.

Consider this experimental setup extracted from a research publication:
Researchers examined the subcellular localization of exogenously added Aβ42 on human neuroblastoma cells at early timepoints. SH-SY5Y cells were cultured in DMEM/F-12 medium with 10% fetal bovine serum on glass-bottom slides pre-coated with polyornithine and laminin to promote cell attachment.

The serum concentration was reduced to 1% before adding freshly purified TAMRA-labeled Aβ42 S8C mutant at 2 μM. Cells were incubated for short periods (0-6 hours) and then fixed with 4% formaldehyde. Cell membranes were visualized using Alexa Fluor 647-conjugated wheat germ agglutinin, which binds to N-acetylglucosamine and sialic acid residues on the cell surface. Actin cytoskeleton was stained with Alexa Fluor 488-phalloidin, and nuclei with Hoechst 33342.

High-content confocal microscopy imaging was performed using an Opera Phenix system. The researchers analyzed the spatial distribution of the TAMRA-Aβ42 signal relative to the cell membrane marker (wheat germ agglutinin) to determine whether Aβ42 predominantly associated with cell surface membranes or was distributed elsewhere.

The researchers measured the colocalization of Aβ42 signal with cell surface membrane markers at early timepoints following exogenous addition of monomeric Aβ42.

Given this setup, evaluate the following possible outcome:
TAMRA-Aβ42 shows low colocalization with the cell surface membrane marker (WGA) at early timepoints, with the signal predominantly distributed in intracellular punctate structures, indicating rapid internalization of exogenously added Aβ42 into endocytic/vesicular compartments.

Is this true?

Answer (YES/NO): NO